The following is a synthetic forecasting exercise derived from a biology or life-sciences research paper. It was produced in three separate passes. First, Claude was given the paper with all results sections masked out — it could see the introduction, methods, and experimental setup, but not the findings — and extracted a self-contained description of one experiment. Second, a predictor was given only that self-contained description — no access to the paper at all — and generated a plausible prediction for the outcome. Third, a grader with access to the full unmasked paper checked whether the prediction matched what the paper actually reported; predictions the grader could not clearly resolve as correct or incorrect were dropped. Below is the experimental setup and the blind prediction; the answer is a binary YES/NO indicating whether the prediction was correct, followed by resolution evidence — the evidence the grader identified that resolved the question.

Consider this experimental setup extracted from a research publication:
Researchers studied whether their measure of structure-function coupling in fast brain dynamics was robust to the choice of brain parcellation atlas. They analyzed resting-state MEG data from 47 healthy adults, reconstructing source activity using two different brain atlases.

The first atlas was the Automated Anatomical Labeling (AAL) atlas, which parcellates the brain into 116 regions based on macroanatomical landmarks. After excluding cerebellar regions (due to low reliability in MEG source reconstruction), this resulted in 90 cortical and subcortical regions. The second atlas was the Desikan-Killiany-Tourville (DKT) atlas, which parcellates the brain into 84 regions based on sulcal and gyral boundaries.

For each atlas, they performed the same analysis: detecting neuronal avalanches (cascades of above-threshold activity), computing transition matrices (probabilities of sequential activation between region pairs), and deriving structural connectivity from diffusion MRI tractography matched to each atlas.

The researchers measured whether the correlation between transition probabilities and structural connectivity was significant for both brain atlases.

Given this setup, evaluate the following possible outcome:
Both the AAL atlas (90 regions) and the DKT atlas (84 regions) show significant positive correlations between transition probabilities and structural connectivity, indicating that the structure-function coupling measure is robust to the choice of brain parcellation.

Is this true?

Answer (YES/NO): YES